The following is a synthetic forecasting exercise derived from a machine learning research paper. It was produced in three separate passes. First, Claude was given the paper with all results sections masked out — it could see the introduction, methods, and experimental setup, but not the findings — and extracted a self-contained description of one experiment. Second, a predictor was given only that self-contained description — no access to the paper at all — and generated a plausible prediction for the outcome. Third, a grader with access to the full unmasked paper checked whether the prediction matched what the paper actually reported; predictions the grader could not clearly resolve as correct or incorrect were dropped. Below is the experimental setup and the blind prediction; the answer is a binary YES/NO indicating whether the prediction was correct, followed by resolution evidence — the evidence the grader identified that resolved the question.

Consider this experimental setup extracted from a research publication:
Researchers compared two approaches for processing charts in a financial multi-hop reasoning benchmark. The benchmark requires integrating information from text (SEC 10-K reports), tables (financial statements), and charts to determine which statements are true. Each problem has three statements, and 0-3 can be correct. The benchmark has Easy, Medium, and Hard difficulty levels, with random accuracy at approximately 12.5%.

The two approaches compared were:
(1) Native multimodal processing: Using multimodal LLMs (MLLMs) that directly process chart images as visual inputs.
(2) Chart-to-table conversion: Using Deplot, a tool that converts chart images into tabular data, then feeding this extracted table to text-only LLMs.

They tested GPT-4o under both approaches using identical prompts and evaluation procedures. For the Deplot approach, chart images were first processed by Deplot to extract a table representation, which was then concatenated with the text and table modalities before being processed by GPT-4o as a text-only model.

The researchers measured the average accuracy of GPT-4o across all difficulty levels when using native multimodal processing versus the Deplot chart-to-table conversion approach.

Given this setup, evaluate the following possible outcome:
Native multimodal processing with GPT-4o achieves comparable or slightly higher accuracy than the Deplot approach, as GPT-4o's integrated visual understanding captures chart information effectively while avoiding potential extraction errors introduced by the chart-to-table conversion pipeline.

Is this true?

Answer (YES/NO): NO